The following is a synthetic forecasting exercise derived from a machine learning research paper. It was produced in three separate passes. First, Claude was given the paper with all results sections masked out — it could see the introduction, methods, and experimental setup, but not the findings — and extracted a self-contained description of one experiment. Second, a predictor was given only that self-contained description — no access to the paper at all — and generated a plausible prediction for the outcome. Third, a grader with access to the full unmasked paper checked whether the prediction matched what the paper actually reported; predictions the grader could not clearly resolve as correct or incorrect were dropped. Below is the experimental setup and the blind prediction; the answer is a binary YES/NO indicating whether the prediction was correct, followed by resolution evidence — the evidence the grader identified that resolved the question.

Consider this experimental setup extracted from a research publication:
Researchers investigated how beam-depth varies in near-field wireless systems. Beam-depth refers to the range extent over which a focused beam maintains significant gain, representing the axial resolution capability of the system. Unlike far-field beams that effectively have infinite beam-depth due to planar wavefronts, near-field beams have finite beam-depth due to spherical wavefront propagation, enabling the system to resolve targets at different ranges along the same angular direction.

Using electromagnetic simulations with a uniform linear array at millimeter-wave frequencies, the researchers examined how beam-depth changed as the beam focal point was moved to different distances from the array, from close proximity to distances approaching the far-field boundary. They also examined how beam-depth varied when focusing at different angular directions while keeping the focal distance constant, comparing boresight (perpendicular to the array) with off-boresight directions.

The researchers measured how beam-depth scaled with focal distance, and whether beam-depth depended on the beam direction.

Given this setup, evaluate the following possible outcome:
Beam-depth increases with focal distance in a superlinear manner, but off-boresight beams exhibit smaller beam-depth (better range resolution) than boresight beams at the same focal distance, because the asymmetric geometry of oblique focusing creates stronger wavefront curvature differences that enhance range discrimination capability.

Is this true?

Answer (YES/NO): NO